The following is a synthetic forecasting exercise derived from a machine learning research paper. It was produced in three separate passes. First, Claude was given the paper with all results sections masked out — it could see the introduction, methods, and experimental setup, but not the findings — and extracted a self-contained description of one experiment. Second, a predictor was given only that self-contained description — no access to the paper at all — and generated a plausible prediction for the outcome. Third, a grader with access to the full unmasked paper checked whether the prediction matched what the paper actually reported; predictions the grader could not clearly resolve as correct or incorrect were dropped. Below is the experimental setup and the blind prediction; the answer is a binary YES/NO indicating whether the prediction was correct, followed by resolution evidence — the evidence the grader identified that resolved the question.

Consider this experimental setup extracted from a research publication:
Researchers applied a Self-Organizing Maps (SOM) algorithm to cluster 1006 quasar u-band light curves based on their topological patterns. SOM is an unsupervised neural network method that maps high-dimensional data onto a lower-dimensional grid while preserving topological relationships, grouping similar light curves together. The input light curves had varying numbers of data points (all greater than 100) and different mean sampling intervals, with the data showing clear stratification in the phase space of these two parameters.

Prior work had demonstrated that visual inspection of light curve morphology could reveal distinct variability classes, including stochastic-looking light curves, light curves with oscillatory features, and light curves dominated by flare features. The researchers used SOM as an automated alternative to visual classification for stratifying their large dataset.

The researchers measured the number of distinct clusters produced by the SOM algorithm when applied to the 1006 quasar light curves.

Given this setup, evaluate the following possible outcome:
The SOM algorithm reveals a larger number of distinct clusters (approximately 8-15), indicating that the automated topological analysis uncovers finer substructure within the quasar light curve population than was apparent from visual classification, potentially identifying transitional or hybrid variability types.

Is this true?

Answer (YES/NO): NO